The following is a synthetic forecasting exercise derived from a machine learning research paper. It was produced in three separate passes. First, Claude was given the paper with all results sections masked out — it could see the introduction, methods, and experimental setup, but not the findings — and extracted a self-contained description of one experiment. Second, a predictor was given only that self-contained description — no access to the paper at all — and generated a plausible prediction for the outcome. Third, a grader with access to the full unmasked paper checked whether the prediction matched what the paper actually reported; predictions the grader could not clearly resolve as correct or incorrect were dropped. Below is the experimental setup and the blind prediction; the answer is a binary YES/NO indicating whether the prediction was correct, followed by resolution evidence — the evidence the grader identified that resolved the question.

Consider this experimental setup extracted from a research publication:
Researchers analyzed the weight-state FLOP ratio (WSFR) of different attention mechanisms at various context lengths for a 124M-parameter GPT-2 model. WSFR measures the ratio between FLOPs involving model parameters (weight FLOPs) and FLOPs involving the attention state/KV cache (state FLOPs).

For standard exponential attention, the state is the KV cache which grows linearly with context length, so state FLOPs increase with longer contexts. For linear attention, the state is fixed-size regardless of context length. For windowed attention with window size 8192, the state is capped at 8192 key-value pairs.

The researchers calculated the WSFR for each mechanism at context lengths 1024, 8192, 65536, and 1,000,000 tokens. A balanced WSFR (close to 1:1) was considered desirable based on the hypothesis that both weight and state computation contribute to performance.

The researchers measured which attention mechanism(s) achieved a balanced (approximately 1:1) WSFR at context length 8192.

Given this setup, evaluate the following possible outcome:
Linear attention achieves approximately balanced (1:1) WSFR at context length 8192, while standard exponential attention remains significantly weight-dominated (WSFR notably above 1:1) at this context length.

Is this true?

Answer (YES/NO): NO